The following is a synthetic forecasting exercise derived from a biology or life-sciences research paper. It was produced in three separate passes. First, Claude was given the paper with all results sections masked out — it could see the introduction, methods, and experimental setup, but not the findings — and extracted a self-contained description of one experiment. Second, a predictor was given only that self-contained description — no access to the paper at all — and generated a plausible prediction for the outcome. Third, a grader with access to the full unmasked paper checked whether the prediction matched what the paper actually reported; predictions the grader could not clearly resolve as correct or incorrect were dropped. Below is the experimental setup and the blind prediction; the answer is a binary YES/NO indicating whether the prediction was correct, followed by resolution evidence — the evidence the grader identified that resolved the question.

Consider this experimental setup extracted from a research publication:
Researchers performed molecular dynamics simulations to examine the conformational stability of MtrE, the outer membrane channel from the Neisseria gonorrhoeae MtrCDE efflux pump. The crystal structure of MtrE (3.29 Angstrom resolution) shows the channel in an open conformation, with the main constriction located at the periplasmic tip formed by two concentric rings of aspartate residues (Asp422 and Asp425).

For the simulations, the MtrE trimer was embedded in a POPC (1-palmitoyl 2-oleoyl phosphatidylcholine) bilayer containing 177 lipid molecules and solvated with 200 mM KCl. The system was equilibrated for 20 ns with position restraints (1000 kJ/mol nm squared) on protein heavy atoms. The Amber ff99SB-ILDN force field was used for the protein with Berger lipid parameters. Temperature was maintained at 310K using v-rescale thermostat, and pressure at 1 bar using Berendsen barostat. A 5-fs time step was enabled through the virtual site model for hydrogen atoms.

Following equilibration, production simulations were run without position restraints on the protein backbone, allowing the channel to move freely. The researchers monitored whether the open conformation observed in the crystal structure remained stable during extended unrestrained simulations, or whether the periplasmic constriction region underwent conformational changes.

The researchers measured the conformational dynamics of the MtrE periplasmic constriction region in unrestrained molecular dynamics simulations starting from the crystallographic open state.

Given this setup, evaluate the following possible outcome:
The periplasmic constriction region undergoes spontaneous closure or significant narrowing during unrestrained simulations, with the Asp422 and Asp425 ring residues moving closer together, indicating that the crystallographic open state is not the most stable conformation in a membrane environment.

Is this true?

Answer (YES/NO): YES